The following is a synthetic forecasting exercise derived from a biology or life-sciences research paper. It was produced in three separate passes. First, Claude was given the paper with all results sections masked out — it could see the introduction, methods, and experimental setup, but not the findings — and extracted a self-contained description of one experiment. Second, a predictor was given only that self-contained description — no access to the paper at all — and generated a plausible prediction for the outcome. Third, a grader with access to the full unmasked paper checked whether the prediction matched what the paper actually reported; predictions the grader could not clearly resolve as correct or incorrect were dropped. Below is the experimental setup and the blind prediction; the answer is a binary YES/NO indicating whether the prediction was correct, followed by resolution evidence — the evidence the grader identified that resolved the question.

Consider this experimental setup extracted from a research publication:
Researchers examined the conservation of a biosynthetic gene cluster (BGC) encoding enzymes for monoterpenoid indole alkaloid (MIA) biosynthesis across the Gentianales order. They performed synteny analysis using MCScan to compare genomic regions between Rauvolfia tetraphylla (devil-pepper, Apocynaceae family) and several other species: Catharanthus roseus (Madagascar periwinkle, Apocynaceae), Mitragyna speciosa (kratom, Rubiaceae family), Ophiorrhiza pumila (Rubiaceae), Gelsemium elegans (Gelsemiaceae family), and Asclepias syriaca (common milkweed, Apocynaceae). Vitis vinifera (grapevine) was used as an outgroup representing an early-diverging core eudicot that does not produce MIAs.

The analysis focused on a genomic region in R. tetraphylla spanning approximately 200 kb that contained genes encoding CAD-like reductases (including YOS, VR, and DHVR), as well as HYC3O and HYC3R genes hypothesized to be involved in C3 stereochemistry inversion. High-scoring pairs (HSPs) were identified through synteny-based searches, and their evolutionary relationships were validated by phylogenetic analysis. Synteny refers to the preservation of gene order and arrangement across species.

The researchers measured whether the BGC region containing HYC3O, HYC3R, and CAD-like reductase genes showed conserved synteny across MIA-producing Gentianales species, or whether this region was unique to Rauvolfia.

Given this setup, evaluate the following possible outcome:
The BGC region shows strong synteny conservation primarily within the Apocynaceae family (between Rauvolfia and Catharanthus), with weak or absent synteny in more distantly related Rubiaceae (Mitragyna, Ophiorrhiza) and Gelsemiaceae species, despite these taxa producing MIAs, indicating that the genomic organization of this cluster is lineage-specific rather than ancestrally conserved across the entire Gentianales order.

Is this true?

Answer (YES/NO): YES